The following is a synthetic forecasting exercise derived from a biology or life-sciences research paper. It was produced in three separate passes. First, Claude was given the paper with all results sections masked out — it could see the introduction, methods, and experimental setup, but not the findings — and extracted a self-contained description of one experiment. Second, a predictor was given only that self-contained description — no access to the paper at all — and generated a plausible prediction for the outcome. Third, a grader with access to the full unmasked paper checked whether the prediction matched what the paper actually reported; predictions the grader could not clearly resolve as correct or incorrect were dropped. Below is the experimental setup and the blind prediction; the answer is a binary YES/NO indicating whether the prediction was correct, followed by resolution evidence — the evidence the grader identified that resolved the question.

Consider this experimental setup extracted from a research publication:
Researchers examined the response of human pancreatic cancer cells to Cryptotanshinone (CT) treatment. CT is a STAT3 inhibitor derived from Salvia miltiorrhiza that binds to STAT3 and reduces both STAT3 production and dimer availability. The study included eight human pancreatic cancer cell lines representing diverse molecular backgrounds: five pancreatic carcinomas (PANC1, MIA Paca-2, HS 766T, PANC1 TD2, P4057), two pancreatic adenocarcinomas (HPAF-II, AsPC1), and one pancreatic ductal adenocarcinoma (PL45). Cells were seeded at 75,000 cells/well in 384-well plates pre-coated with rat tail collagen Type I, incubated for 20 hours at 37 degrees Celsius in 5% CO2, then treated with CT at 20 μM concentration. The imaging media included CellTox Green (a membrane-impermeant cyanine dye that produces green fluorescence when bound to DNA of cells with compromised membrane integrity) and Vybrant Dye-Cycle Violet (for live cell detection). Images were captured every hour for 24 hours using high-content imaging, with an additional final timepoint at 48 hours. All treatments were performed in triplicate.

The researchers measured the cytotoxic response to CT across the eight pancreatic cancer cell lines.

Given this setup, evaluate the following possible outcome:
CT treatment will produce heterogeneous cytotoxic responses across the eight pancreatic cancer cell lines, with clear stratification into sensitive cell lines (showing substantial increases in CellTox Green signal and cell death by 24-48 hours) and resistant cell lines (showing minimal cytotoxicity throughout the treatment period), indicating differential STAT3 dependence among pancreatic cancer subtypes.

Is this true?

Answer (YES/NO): NO